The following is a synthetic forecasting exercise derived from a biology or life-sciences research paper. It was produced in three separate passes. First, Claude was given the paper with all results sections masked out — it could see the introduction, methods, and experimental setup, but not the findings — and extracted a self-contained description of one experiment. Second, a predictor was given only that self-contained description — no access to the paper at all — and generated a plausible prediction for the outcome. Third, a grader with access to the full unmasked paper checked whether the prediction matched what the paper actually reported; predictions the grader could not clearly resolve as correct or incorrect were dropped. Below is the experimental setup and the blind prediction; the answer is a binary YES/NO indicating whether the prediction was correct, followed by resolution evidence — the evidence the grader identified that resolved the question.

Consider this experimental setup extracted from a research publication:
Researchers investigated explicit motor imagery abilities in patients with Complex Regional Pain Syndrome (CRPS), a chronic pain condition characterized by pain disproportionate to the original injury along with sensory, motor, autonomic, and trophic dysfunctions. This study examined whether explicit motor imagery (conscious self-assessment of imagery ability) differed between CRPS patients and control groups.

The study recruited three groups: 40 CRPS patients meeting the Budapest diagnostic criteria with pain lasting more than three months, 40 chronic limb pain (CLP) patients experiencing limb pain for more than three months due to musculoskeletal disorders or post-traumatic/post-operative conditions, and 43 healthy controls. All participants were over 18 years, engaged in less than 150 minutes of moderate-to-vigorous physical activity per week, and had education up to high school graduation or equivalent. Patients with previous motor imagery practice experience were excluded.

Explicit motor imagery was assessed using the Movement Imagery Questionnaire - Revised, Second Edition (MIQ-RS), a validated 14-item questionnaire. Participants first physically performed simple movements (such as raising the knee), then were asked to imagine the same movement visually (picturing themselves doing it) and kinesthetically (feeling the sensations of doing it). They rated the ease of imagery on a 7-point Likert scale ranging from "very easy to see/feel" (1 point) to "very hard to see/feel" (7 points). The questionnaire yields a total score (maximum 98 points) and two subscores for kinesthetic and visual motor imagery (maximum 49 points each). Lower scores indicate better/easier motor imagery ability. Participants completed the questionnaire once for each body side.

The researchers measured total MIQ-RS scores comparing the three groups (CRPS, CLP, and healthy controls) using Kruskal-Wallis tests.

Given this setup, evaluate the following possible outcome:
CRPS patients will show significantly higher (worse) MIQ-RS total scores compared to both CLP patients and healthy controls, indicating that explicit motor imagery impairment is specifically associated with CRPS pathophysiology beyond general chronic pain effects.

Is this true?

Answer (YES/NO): NO